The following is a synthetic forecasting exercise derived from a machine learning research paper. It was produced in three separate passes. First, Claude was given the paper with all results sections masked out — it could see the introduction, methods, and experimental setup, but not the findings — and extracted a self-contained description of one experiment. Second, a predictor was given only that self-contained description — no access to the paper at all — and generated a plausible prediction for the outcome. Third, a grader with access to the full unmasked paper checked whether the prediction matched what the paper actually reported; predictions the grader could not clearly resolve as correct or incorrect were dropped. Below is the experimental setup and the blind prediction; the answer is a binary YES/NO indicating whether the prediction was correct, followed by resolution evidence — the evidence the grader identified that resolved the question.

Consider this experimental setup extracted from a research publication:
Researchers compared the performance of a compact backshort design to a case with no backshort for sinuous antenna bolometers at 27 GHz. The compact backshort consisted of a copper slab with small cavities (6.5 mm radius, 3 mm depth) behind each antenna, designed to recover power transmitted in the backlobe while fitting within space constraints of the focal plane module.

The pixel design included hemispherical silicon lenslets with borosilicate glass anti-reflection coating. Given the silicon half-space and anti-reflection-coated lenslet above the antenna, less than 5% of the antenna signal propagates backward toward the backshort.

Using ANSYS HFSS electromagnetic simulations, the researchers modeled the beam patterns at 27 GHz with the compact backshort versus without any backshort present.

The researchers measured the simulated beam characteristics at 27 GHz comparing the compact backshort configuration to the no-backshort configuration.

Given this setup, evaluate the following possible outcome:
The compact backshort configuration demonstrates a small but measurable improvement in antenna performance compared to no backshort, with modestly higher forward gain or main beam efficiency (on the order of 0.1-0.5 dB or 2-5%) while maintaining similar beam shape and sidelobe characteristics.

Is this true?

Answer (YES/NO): NO